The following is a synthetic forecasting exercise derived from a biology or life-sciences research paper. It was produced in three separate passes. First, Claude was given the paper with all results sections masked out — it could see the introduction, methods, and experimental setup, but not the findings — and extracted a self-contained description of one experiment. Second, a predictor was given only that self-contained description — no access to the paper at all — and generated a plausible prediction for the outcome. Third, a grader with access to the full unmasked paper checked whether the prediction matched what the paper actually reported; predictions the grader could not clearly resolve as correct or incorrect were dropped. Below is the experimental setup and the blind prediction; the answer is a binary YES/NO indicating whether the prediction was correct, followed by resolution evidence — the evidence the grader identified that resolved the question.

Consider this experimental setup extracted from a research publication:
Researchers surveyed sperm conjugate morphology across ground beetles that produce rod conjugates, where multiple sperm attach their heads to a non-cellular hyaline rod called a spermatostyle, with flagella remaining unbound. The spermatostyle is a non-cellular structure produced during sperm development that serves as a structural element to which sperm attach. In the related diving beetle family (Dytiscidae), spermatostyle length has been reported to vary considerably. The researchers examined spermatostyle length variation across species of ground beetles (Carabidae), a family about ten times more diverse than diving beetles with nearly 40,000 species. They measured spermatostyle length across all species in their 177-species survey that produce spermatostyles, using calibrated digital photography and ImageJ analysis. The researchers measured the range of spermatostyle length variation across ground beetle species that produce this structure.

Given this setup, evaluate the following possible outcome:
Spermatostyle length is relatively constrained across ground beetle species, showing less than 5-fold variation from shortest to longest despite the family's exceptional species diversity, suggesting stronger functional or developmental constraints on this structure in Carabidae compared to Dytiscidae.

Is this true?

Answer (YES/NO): NO